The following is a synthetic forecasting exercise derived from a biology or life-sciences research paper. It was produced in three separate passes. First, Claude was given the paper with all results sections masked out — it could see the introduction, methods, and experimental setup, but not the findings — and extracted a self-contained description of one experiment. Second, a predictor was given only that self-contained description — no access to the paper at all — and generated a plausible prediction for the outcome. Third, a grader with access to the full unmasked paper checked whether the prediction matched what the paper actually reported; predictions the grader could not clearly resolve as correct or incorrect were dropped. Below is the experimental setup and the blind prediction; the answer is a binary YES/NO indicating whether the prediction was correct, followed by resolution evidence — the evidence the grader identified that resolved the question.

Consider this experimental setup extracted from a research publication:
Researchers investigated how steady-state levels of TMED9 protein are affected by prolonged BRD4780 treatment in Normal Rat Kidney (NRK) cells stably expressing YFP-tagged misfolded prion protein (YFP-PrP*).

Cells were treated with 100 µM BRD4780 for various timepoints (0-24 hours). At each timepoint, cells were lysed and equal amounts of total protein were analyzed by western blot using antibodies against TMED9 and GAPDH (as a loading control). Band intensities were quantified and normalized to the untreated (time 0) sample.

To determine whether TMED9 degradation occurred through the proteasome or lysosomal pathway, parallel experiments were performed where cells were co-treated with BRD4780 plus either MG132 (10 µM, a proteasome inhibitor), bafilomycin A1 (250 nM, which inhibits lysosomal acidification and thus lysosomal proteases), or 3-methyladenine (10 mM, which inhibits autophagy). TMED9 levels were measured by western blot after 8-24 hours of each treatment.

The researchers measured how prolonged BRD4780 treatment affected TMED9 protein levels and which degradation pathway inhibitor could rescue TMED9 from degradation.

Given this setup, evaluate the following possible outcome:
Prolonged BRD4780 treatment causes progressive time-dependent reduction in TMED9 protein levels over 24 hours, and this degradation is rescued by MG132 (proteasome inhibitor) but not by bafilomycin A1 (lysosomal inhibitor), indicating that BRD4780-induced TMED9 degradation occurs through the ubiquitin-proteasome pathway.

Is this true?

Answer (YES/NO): NO